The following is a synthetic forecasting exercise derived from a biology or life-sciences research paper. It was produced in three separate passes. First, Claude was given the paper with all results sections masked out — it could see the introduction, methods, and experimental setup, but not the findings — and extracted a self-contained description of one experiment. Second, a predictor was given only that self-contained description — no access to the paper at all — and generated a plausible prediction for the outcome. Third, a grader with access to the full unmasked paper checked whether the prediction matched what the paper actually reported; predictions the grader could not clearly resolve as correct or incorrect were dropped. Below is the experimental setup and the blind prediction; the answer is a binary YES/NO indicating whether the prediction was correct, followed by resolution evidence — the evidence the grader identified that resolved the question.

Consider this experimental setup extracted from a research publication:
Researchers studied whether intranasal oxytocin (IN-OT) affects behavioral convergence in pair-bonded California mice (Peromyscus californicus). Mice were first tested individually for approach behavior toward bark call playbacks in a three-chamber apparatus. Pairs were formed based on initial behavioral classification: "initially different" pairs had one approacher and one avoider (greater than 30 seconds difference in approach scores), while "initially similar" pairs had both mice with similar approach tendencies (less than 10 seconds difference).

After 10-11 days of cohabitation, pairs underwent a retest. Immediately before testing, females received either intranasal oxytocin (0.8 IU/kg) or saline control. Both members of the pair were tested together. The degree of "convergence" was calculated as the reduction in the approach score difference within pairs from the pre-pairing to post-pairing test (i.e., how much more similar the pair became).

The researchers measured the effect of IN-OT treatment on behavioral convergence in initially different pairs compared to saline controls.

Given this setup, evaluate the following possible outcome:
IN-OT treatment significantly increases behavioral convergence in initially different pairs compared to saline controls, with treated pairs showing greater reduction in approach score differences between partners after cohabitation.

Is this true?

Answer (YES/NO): YES